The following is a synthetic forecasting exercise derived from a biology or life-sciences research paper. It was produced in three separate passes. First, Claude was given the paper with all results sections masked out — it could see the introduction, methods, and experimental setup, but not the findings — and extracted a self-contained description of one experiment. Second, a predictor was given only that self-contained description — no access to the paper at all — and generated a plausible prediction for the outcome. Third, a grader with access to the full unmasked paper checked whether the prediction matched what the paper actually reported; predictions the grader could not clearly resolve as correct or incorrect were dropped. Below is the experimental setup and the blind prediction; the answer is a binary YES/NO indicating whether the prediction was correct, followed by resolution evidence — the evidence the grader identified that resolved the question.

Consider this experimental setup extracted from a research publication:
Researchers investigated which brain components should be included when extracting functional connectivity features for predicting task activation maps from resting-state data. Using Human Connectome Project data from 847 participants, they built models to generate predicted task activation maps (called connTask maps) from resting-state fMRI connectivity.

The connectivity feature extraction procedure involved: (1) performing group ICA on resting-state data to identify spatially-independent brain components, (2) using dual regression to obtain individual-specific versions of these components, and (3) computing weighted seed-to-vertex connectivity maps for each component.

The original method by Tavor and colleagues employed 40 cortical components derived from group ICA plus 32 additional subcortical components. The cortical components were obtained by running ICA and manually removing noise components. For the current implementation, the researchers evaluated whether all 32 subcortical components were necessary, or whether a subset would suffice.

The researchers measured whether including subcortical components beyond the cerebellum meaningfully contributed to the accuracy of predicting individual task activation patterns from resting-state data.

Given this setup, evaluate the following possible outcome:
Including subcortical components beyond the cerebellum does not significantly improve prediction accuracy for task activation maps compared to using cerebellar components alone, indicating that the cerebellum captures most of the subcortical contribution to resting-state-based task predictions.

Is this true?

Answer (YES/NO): YES